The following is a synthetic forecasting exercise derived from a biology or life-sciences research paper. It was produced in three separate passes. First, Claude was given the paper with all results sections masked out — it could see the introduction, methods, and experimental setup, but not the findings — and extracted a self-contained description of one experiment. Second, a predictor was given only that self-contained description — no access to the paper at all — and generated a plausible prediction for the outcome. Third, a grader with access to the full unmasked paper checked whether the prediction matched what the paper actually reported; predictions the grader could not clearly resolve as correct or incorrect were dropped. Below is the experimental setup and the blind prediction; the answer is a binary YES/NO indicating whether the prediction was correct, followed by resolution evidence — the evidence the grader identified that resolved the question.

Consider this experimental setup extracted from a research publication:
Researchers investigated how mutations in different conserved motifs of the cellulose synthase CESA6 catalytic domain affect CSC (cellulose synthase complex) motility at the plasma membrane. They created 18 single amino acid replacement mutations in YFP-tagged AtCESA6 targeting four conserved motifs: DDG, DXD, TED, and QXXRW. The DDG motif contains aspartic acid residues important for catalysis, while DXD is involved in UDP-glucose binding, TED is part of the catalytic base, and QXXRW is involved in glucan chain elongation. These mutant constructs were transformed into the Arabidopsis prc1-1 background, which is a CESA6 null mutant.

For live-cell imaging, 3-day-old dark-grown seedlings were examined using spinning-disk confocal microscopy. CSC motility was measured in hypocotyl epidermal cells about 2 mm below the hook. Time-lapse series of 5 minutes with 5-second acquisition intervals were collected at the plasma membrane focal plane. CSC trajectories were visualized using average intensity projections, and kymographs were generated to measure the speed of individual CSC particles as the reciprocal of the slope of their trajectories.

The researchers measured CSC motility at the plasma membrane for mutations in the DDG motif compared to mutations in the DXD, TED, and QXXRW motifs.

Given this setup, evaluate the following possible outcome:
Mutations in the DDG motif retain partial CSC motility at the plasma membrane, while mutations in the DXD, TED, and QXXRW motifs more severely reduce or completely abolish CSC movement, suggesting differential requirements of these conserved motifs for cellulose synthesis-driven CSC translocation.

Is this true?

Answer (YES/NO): NO